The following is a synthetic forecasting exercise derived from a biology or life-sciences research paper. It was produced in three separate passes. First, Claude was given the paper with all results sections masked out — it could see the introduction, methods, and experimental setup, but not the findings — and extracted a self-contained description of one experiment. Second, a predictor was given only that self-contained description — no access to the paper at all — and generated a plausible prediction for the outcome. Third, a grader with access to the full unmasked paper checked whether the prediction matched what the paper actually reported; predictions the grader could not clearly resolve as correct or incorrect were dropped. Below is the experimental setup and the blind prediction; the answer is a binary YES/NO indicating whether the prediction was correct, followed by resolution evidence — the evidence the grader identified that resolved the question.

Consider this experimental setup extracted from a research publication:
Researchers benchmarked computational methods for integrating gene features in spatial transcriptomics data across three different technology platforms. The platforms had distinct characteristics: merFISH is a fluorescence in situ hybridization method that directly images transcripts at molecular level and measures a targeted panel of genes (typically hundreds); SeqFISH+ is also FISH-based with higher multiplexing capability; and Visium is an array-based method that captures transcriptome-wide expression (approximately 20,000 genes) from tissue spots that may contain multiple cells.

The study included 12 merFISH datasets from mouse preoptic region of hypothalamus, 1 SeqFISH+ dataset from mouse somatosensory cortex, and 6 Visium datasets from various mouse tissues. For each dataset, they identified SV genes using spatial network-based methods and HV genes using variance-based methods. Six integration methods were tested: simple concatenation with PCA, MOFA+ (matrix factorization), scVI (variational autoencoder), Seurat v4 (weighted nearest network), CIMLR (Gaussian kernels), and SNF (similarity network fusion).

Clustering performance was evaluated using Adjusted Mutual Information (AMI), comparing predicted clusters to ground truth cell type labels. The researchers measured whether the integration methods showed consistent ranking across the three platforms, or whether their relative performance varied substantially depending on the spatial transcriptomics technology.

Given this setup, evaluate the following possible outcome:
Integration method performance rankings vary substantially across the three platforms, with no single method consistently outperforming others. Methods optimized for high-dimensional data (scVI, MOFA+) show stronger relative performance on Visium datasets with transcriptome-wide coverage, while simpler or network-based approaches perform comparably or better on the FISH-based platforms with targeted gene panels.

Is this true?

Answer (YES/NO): NO